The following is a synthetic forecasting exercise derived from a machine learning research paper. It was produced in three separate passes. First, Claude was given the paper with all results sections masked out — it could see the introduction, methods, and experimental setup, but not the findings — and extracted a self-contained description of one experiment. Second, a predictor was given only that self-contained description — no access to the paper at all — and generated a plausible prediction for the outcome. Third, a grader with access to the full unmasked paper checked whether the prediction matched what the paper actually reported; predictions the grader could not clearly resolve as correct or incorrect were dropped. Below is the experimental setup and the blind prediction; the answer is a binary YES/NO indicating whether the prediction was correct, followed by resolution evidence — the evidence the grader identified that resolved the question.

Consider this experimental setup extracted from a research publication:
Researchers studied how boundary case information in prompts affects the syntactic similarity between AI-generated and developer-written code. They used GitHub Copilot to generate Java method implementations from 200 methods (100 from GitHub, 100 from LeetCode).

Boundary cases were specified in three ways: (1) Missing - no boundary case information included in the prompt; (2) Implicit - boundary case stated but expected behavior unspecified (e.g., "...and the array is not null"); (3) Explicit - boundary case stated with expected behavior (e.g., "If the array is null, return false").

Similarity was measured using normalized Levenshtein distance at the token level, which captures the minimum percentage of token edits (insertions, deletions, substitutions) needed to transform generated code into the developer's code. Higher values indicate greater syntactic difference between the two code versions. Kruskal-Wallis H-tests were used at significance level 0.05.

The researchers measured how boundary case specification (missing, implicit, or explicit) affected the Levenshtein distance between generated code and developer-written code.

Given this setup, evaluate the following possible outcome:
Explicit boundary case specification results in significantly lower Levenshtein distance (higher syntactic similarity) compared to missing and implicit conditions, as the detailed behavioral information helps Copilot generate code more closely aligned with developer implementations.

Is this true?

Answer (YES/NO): NO